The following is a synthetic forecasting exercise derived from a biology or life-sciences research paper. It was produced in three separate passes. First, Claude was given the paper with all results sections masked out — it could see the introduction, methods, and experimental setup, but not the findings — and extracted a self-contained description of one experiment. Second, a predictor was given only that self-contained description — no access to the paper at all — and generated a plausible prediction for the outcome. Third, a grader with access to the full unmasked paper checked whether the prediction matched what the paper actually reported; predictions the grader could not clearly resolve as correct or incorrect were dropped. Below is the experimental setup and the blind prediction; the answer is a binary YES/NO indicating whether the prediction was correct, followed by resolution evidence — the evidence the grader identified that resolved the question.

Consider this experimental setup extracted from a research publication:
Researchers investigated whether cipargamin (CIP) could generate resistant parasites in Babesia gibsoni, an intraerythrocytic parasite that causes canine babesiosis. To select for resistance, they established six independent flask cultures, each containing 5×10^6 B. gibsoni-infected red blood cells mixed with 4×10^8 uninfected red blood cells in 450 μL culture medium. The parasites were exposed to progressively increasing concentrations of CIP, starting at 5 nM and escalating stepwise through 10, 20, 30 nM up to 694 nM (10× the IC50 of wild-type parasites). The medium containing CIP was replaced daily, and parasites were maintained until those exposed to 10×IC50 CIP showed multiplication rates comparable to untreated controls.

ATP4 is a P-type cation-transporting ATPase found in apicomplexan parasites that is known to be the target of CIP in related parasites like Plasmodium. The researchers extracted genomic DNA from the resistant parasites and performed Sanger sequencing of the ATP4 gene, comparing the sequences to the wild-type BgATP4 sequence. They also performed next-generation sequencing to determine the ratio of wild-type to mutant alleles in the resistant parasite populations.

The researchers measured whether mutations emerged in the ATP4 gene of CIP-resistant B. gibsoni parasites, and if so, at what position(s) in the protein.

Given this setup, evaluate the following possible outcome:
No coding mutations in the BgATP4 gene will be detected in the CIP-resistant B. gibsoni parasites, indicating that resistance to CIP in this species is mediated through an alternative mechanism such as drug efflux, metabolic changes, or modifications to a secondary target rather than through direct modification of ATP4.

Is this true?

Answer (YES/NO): NO